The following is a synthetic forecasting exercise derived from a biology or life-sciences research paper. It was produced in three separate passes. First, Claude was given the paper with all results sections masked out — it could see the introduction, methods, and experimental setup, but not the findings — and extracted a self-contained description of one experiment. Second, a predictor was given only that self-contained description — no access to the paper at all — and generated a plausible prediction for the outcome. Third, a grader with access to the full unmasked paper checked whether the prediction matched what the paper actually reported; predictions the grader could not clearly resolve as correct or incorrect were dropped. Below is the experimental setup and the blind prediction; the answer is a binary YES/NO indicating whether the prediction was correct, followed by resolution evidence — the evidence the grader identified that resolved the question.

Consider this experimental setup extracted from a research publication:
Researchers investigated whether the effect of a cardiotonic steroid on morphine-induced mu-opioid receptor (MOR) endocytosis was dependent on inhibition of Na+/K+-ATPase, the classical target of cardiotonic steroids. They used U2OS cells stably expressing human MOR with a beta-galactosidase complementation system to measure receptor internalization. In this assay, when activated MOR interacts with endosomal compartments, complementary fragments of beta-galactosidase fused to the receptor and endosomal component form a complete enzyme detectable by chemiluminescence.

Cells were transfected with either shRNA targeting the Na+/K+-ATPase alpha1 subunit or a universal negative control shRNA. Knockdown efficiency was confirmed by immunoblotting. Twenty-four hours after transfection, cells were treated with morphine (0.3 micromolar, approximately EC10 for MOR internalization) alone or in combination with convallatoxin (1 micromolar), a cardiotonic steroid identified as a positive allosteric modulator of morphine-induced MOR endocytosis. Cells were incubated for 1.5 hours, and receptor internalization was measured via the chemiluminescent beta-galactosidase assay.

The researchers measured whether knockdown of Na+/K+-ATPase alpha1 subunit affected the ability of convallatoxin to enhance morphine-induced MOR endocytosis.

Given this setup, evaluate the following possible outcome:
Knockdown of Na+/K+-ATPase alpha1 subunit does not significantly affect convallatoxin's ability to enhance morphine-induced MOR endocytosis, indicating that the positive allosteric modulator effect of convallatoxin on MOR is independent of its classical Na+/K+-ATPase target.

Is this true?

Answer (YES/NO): YES